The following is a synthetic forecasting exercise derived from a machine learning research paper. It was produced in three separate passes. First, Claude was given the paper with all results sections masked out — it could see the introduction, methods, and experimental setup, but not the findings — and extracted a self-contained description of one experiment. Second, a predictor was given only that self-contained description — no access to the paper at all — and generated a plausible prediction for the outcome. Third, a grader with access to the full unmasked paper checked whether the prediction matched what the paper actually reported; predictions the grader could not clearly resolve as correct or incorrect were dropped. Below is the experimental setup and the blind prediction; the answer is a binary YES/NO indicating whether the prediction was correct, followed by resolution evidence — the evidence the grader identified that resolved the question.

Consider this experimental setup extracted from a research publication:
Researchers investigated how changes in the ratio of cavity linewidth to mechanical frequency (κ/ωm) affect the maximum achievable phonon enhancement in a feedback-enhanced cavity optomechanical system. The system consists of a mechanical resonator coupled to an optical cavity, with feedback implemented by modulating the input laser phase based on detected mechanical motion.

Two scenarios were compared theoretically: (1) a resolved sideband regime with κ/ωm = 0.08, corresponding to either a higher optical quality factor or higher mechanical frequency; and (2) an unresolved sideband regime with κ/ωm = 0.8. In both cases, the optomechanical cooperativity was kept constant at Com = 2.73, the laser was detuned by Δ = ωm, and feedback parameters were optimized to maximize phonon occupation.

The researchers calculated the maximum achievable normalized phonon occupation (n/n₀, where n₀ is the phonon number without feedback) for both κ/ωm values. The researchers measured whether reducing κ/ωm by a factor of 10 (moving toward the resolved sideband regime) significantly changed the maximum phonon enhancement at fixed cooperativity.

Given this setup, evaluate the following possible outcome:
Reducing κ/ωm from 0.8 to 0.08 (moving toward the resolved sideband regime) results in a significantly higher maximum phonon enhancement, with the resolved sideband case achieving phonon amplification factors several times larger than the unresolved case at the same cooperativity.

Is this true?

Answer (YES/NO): NO